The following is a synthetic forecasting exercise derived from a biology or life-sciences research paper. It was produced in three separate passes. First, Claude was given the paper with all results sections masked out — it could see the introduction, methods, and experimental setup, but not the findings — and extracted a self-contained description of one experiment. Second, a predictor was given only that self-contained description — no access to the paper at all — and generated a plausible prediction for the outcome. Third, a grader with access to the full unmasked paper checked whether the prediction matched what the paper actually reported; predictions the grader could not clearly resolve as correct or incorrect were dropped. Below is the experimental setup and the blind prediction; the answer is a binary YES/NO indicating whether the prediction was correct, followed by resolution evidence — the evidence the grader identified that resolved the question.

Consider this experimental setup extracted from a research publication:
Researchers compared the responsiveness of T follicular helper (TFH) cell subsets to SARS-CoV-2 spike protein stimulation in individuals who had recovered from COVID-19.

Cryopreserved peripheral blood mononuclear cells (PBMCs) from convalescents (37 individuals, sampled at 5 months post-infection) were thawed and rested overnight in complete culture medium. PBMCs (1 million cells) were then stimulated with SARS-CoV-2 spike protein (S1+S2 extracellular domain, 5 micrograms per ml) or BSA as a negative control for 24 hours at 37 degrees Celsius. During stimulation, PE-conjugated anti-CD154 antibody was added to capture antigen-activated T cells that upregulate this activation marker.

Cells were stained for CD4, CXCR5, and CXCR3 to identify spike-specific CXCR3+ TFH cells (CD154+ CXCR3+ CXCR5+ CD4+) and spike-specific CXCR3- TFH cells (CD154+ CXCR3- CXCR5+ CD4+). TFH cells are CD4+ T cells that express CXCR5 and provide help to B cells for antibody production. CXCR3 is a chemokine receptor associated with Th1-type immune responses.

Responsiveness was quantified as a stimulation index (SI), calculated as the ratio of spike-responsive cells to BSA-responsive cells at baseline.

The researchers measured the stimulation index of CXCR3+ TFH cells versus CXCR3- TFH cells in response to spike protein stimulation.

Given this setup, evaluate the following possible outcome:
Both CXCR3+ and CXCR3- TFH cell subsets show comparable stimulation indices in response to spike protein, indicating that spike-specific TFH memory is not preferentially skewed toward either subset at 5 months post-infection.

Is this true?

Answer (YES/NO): NO